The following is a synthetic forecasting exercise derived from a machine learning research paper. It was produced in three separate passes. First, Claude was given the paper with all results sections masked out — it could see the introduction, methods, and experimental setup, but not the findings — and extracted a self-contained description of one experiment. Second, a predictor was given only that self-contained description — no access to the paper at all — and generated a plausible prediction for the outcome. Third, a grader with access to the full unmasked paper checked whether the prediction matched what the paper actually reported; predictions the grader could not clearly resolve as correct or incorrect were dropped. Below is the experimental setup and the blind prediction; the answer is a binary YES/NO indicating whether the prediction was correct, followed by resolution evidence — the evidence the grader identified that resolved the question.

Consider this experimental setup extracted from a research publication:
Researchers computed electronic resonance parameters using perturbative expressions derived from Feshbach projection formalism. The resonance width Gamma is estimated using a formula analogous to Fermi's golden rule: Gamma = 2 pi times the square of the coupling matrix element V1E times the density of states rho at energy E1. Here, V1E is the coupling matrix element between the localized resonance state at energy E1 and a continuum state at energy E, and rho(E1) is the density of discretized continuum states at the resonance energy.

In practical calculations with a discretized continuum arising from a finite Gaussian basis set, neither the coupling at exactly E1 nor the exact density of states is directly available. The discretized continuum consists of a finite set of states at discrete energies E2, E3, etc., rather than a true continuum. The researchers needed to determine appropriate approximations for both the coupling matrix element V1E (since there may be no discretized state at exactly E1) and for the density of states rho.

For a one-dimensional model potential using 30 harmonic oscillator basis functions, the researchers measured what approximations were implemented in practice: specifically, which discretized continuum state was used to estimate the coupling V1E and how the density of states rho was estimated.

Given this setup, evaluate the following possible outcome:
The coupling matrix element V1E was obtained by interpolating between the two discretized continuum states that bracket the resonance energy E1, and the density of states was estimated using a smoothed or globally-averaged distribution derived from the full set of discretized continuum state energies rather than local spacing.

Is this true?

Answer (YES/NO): NO